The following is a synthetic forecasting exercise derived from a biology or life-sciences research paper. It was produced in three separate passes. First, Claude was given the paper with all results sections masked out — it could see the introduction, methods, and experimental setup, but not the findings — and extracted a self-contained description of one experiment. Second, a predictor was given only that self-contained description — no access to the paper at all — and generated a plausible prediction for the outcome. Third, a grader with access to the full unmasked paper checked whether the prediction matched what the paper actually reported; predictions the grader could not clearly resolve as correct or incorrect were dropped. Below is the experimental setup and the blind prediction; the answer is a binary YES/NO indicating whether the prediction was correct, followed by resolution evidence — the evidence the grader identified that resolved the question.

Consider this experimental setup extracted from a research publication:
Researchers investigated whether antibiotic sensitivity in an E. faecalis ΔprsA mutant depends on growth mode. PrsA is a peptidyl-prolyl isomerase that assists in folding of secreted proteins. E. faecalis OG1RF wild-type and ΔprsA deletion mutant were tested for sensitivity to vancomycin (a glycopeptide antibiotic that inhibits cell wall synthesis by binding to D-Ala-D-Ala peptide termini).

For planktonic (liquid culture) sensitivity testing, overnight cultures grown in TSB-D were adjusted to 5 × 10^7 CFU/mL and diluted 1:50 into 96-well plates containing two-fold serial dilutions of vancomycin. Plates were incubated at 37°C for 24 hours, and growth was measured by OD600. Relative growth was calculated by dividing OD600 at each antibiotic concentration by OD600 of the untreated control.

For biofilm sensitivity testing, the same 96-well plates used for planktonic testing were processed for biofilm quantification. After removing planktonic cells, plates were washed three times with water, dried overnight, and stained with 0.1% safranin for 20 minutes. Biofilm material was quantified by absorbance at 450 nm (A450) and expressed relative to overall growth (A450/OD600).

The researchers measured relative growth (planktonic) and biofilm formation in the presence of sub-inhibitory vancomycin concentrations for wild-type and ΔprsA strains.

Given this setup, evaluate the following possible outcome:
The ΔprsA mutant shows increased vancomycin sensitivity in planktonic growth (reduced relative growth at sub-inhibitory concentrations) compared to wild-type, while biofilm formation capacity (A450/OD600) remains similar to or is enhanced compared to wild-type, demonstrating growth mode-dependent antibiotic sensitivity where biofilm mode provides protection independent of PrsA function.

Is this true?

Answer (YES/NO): NO